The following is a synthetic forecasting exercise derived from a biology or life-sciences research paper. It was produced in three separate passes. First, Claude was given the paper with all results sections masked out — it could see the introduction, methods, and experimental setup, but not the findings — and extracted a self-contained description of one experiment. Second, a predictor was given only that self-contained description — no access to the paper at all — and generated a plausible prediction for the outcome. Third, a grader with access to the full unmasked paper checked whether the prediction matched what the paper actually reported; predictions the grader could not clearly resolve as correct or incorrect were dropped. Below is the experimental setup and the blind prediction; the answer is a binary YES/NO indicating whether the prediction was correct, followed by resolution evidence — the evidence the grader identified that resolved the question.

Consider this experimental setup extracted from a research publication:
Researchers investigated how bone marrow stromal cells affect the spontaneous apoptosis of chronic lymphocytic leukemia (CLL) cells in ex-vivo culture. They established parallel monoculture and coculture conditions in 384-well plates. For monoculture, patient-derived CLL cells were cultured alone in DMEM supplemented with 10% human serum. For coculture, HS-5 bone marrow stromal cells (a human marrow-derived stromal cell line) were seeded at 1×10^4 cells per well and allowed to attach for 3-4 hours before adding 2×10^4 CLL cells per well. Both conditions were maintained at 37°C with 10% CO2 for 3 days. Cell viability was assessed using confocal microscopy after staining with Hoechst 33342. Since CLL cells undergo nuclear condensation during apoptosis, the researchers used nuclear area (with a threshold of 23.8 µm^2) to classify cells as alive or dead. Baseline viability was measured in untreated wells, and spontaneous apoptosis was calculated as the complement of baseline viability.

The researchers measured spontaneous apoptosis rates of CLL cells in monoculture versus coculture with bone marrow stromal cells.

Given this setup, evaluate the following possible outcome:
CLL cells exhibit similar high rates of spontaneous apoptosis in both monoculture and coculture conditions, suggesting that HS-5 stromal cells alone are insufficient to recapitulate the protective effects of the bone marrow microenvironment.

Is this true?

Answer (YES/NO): NO